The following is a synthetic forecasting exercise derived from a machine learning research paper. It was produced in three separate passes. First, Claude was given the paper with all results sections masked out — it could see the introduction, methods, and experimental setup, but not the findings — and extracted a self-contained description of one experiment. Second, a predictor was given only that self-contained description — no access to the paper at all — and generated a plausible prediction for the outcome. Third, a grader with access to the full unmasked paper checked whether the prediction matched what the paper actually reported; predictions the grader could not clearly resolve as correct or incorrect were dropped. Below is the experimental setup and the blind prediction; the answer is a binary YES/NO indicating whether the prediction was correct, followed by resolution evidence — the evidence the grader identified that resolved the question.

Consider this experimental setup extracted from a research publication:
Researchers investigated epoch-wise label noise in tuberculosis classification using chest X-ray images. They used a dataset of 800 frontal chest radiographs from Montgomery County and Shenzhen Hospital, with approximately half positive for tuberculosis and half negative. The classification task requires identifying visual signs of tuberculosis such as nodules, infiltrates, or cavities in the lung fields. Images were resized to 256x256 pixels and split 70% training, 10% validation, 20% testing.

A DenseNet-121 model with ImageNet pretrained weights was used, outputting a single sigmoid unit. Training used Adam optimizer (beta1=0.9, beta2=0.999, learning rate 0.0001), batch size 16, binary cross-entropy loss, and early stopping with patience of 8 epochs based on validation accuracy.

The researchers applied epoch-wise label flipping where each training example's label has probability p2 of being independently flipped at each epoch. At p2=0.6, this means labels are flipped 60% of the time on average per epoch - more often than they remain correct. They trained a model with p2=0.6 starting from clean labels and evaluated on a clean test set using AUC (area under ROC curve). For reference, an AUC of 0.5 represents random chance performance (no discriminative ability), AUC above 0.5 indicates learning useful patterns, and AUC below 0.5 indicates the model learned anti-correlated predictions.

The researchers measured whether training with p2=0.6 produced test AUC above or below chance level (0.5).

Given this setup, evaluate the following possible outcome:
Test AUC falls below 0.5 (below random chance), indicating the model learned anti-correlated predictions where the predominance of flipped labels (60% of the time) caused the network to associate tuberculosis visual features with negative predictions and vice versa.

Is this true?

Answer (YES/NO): YES